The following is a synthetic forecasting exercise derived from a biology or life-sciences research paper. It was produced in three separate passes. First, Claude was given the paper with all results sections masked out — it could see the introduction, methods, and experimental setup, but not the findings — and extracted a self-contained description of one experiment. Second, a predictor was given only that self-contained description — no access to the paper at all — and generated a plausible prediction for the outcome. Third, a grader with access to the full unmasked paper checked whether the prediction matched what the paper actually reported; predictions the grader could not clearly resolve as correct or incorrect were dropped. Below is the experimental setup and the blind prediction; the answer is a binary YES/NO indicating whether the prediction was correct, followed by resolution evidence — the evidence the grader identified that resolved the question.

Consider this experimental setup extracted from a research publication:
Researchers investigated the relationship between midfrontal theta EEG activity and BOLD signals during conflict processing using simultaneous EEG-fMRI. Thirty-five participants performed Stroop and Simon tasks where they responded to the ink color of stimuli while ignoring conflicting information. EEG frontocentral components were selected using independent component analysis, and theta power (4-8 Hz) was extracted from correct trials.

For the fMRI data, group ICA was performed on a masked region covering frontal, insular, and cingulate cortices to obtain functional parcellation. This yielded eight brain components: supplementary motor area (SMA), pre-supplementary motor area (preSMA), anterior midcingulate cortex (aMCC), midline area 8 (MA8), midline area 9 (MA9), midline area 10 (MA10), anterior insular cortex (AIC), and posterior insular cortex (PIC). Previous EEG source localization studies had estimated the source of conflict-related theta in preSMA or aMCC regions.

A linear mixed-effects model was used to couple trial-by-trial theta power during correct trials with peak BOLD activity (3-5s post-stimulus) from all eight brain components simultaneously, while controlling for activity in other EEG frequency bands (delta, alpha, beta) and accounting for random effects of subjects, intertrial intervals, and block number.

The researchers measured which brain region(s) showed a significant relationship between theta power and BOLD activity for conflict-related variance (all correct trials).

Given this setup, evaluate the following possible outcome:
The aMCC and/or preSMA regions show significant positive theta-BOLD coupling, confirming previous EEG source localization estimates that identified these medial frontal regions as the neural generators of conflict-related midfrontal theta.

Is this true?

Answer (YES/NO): NO